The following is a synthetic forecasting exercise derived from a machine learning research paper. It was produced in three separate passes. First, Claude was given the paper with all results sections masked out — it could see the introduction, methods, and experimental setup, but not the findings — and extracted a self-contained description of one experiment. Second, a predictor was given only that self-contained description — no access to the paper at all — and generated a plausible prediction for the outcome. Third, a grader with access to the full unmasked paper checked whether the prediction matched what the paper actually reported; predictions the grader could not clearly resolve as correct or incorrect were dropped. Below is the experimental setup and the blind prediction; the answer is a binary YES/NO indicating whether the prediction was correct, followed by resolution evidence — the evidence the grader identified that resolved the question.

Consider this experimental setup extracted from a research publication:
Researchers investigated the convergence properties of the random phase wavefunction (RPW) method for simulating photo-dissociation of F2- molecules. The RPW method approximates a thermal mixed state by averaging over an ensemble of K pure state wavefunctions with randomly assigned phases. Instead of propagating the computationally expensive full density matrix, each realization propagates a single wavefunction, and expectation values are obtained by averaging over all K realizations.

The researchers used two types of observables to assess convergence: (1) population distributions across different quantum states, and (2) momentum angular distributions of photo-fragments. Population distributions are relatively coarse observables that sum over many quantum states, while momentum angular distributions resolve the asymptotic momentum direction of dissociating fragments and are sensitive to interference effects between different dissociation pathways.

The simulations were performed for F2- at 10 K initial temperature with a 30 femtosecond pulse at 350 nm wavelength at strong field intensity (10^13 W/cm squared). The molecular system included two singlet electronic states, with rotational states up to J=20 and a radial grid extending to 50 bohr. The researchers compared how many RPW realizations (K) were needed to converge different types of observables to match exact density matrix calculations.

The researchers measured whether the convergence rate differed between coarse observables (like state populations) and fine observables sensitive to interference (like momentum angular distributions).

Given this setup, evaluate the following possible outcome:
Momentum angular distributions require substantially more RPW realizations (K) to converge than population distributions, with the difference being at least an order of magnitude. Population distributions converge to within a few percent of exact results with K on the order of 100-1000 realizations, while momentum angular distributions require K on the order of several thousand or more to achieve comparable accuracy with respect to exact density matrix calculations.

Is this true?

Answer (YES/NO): YES